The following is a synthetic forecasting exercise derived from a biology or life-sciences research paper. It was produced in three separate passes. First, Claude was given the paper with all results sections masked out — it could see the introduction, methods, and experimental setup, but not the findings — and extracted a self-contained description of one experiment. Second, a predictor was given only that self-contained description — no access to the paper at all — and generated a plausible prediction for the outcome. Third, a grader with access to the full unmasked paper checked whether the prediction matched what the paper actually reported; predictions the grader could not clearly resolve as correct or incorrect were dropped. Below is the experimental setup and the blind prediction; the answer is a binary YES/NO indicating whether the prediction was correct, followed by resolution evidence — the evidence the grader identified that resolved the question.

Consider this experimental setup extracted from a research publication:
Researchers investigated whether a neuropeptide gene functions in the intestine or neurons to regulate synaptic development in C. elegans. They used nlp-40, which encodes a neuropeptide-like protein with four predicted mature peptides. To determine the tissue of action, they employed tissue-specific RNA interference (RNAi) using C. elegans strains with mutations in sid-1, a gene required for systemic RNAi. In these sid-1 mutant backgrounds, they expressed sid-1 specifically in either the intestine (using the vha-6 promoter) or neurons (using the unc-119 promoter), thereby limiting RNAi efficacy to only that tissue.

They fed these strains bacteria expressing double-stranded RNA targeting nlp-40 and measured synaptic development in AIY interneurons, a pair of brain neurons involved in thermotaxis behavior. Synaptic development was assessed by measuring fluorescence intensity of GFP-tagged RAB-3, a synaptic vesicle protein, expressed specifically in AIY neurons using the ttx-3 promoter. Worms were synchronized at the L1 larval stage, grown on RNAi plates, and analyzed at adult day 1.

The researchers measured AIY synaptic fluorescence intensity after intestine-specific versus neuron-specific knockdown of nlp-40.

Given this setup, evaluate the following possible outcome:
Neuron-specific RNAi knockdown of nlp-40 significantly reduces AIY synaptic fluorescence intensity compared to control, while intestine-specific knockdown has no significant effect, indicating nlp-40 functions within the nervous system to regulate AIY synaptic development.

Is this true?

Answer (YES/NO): NO